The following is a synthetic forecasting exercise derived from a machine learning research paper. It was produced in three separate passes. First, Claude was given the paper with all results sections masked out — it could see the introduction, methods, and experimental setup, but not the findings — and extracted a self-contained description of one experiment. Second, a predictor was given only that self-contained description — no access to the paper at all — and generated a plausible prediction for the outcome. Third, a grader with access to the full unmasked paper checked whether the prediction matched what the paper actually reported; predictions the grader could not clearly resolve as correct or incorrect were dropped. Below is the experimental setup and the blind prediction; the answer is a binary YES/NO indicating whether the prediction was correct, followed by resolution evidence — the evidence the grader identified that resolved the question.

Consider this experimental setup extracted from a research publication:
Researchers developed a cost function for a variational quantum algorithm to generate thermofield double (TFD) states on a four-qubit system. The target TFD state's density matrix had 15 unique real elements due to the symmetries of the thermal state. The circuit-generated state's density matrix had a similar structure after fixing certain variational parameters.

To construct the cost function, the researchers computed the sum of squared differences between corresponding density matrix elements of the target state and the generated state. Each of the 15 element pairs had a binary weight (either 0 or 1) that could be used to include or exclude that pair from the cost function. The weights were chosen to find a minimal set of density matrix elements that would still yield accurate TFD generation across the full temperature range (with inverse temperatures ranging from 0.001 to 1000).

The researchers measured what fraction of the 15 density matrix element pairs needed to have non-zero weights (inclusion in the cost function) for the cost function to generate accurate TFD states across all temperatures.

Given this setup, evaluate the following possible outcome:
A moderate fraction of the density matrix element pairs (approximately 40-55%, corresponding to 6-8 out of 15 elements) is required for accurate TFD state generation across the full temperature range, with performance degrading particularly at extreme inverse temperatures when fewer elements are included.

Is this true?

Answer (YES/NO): NO